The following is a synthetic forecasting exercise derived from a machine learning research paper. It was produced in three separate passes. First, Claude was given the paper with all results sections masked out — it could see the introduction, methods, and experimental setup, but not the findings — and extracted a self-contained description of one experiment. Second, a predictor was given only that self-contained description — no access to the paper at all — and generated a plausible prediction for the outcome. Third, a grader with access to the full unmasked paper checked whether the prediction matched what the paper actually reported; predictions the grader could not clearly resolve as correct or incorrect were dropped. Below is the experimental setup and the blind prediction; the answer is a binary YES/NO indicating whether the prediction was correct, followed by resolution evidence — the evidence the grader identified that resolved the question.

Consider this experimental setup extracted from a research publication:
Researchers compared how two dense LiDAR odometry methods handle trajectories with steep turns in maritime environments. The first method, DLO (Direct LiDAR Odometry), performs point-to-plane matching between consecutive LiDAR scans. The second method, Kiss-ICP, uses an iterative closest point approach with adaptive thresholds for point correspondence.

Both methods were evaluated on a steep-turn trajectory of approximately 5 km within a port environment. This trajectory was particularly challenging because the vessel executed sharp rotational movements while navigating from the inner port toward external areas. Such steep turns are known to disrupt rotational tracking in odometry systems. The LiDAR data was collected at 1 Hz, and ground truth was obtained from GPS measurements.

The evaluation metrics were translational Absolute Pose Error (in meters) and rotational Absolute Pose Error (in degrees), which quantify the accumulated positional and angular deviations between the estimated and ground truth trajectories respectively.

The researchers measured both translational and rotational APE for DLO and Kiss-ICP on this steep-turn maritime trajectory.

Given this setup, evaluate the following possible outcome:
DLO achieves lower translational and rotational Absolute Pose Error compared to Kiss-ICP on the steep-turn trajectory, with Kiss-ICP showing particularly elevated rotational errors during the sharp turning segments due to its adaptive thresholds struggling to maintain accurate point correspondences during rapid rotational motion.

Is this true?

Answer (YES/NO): NO